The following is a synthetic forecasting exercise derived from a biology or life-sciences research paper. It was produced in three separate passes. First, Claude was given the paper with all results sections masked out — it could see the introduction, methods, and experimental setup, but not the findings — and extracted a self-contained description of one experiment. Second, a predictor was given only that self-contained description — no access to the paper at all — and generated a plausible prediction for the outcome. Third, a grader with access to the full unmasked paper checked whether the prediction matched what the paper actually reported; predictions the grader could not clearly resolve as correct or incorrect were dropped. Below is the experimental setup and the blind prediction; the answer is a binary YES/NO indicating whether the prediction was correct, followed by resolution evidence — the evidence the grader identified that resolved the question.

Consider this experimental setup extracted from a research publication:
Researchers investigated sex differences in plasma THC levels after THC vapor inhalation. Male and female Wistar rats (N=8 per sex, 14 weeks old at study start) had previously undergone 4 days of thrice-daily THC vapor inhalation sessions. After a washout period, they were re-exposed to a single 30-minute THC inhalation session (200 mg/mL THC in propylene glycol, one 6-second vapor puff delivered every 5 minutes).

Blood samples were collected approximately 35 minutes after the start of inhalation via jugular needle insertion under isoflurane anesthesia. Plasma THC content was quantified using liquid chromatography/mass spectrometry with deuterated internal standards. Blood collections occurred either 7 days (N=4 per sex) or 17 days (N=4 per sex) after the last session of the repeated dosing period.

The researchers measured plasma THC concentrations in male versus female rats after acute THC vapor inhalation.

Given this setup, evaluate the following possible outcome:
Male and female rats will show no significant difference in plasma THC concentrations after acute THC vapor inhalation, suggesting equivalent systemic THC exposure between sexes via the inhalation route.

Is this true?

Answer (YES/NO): YES